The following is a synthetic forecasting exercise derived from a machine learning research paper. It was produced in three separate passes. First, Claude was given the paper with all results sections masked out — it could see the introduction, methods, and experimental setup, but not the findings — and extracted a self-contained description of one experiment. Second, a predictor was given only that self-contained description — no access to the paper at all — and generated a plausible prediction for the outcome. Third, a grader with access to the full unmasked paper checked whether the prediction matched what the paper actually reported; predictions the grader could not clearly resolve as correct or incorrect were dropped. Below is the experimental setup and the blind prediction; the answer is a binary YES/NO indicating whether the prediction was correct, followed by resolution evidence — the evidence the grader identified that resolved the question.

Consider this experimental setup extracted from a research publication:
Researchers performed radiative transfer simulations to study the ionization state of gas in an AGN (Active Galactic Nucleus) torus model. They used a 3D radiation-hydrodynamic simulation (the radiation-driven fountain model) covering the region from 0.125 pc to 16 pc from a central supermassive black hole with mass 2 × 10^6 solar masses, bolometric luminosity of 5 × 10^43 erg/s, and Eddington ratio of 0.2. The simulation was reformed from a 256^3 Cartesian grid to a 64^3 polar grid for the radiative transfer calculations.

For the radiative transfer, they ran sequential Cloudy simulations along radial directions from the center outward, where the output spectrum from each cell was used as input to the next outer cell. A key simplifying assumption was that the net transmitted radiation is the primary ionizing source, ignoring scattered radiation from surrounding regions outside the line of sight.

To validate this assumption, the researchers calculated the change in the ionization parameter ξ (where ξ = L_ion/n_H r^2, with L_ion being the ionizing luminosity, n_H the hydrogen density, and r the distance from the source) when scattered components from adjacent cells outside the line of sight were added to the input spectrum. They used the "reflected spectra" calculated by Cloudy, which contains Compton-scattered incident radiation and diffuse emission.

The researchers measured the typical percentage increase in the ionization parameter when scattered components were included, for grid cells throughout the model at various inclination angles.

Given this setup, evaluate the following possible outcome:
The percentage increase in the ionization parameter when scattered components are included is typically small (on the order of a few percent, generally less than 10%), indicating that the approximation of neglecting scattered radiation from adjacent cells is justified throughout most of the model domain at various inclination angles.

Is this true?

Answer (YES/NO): YES